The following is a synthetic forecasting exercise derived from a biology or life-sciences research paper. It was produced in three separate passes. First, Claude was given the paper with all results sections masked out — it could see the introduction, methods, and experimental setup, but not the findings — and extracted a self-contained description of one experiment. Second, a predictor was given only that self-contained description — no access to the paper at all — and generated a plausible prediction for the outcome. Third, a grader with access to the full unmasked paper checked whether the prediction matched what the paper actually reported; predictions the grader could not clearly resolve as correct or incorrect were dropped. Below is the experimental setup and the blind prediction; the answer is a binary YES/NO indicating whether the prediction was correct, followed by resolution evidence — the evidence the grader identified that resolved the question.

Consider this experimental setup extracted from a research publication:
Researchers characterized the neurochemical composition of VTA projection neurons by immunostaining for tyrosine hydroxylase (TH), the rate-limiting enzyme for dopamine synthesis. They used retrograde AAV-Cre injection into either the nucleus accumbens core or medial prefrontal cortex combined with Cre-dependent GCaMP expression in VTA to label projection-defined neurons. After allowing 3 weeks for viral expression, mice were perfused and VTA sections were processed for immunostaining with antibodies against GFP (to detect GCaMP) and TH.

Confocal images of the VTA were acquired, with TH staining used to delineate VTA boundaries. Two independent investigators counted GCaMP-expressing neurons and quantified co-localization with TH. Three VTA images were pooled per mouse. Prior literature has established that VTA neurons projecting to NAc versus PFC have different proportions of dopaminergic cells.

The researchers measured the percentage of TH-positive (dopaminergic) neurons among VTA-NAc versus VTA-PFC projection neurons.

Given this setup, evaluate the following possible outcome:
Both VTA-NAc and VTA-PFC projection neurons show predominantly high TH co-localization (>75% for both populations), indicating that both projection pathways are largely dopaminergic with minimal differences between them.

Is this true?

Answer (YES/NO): NO